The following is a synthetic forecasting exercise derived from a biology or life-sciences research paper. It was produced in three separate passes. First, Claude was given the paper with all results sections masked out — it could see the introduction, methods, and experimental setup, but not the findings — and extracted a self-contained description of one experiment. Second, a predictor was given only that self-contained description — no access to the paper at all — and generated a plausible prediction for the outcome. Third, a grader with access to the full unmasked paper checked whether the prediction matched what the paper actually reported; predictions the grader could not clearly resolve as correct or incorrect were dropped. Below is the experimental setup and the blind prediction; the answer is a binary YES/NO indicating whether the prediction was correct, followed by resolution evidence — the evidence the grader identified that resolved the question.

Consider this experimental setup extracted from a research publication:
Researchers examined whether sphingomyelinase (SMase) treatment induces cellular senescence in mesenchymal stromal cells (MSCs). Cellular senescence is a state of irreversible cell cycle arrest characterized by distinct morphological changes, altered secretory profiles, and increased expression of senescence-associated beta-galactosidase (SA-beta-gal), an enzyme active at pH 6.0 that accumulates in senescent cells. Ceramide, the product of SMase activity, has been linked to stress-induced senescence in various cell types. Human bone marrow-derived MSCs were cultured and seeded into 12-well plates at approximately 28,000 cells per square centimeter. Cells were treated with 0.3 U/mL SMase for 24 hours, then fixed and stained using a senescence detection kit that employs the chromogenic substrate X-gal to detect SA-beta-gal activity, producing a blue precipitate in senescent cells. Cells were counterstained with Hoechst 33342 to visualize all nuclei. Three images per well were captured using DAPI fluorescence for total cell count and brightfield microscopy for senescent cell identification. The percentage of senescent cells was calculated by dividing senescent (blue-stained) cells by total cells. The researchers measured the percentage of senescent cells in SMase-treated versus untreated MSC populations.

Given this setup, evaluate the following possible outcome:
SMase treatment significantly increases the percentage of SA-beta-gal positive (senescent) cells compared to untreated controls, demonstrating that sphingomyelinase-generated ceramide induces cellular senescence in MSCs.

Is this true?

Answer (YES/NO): NO